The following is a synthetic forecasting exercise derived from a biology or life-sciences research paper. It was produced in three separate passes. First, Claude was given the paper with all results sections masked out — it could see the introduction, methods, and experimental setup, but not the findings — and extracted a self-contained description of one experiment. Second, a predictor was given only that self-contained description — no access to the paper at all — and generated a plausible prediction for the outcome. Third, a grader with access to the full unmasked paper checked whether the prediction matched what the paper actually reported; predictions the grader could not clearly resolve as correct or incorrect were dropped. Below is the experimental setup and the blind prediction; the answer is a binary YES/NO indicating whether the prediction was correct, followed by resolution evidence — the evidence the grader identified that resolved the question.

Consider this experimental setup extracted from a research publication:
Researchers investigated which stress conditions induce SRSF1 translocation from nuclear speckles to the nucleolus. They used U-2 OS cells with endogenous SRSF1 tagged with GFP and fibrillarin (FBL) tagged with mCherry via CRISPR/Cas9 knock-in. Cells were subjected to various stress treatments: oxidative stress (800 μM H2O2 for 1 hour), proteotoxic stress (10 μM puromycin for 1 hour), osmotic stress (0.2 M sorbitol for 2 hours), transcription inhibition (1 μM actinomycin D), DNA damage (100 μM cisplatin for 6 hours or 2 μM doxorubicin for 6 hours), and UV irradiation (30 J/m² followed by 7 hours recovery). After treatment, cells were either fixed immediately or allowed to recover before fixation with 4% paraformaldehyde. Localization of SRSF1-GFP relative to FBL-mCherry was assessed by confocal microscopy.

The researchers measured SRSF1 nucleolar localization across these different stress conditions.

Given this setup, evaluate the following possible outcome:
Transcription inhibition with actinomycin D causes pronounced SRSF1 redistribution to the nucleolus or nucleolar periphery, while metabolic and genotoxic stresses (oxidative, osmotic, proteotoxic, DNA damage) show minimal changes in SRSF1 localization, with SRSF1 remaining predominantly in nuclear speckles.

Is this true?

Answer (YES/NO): NO